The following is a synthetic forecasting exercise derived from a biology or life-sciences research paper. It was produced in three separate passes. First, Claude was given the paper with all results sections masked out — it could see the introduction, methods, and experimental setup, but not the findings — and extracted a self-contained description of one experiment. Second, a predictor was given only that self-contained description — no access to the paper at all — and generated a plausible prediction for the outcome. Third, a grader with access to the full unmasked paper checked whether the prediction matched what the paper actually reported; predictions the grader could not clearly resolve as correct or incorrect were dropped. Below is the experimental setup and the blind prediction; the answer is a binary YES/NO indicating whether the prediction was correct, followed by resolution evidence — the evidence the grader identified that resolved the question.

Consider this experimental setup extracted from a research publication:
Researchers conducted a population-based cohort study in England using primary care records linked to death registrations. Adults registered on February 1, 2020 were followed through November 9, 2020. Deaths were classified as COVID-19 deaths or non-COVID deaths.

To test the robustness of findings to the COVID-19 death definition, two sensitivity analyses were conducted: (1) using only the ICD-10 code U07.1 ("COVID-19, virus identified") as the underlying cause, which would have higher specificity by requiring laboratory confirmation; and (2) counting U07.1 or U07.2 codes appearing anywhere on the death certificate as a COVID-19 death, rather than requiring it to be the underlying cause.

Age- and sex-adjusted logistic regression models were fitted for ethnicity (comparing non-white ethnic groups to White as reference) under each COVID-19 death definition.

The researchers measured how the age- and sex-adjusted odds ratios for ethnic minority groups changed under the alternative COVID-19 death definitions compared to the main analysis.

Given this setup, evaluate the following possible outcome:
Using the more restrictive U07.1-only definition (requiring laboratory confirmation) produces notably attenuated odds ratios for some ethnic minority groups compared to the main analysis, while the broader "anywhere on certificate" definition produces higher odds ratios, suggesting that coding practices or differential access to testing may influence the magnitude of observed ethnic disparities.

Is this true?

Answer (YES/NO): NO